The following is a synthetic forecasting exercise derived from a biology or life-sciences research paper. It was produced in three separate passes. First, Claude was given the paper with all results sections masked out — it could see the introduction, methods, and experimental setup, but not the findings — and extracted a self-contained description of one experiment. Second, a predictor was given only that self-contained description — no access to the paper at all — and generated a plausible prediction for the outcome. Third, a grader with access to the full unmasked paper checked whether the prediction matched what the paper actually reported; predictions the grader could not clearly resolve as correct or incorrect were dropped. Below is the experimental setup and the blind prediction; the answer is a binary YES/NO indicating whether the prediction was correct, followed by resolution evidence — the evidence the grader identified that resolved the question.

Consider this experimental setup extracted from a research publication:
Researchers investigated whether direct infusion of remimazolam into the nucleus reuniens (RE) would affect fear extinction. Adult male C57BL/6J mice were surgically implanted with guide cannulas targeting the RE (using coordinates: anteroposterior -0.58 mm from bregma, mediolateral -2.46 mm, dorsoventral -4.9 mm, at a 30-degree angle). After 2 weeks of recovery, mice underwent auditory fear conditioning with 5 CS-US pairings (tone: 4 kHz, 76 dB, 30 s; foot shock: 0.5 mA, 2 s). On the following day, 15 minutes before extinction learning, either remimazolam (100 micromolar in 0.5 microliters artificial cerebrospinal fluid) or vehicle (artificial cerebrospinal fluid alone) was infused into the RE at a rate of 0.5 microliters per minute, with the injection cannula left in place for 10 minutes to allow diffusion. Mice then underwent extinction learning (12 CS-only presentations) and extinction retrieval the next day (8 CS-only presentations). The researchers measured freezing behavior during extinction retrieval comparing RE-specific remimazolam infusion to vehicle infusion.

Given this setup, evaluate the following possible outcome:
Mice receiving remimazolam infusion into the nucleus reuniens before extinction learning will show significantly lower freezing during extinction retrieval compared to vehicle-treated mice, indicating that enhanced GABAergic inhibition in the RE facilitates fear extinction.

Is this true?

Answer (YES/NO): NO